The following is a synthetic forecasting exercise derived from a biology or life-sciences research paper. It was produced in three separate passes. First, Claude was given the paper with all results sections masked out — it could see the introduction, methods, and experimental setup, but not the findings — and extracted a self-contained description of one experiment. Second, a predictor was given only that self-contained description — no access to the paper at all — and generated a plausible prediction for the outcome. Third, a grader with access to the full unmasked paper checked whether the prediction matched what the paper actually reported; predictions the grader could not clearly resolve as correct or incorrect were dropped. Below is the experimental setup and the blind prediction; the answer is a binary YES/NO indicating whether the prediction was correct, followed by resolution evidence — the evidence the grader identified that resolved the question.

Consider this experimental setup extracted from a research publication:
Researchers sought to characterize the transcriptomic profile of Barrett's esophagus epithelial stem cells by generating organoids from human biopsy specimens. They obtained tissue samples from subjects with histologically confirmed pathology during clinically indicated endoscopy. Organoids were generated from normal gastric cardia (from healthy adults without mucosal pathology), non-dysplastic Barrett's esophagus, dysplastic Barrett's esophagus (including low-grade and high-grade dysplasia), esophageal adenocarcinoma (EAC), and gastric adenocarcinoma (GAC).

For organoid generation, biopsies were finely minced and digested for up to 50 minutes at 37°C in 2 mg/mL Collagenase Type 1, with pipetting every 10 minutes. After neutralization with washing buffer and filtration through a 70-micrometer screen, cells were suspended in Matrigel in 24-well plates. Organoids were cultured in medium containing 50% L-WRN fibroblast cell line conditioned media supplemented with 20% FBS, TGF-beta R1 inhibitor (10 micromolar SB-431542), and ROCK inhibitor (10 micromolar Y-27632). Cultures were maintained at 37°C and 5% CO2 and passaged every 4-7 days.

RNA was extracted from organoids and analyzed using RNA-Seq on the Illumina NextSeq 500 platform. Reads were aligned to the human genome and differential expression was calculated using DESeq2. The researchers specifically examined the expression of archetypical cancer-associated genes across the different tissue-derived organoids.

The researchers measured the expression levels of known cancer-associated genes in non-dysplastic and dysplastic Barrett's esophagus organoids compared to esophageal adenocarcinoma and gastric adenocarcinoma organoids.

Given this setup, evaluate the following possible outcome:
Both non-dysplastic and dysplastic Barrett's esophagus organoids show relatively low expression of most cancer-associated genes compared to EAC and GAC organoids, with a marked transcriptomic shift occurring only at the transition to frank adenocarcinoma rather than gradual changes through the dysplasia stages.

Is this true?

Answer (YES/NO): NO